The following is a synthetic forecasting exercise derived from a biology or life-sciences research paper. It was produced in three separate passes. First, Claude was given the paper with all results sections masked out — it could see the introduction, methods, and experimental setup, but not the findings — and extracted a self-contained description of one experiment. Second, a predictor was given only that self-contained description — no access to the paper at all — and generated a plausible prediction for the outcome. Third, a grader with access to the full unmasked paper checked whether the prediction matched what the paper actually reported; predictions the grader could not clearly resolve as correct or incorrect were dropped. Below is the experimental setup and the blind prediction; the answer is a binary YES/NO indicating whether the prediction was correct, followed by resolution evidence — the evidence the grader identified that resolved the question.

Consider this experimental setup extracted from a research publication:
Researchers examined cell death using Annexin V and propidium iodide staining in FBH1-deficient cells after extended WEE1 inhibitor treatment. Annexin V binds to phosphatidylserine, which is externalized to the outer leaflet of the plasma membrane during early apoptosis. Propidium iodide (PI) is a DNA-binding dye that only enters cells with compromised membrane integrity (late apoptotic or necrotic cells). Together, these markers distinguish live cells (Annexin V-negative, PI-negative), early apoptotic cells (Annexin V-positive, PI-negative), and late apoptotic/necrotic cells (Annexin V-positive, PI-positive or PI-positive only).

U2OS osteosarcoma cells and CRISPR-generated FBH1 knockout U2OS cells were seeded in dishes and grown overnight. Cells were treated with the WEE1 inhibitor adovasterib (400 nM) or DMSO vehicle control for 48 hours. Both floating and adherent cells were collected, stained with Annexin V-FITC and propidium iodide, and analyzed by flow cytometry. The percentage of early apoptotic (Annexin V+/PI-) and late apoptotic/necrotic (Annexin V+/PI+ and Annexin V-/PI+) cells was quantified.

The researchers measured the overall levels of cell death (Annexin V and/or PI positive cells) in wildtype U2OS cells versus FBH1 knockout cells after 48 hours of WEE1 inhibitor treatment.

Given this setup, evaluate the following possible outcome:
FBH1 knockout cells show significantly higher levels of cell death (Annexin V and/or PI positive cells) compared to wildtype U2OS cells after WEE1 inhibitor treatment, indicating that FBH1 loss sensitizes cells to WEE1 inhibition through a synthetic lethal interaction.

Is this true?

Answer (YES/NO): NO